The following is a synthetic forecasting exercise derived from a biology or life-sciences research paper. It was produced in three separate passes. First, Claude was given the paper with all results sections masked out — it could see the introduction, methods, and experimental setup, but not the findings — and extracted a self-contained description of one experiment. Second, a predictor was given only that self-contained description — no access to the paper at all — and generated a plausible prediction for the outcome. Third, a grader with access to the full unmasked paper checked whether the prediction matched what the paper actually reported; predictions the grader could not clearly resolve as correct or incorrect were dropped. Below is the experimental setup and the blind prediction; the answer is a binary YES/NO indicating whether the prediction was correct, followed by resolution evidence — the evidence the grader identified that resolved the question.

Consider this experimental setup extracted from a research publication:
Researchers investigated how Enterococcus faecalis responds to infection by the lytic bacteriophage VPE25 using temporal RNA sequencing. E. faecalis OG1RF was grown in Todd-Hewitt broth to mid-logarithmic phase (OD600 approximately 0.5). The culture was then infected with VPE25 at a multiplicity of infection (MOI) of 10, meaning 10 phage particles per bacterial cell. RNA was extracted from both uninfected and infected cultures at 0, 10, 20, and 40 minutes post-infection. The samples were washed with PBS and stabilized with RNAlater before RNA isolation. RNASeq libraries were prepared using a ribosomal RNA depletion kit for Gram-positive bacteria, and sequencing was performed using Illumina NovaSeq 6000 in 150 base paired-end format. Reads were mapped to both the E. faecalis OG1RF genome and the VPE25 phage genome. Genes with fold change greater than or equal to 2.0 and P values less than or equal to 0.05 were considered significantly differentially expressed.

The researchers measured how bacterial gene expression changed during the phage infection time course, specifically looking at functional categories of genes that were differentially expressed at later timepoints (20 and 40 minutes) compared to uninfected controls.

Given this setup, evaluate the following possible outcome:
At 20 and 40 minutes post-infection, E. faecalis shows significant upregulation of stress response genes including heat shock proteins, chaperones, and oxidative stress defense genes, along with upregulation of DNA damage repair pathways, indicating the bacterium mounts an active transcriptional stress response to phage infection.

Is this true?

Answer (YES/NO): NO